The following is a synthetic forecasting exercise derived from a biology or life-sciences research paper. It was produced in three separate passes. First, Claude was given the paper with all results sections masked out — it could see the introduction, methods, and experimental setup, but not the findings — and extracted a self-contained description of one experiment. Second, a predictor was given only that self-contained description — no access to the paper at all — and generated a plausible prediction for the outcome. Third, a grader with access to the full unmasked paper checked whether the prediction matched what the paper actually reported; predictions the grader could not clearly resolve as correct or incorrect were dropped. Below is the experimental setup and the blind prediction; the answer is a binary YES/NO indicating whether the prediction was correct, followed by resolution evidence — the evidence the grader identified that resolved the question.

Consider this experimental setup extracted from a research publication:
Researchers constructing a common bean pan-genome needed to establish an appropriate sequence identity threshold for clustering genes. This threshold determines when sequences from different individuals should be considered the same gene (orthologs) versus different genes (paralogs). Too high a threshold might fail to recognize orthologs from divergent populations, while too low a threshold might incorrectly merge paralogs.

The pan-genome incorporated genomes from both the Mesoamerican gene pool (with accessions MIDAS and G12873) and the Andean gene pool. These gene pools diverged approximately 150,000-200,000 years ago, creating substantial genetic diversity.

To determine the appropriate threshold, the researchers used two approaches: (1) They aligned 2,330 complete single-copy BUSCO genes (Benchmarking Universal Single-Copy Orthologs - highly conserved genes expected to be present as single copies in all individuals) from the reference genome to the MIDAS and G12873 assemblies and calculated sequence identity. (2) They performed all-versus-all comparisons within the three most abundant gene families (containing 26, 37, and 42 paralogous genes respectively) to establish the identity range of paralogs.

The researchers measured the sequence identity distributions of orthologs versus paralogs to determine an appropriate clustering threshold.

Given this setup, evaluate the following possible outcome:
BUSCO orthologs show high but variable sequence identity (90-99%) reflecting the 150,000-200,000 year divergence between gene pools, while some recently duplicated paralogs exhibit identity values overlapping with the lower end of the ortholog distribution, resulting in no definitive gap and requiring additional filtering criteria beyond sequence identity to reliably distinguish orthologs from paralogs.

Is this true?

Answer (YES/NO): NO